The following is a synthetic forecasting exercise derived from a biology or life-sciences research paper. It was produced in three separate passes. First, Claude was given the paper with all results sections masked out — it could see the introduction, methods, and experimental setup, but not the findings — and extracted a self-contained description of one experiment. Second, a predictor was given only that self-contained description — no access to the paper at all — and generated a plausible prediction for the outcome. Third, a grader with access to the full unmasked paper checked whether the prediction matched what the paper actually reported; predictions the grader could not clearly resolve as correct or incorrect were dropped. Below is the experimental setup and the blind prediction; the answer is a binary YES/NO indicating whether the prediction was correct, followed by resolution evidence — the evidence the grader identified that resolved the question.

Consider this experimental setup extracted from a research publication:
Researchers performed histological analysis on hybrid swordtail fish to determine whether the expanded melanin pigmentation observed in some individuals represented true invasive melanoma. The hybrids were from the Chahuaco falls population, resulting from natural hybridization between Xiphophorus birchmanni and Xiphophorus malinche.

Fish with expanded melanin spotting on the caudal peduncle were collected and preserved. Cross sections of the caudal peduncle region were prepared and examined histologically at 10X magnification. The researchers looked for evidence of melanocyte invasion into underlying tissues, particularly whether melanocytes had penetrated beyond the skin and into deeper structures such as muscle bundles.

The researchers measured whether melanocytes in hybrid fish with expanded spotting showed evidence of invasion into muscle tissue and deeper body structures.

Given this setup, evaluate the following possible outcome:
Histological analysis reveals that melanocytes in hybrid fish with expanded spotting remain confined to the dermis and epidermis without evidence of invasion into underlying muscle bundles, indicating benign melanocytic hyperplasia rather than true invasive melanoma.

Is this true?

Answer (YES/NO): NO